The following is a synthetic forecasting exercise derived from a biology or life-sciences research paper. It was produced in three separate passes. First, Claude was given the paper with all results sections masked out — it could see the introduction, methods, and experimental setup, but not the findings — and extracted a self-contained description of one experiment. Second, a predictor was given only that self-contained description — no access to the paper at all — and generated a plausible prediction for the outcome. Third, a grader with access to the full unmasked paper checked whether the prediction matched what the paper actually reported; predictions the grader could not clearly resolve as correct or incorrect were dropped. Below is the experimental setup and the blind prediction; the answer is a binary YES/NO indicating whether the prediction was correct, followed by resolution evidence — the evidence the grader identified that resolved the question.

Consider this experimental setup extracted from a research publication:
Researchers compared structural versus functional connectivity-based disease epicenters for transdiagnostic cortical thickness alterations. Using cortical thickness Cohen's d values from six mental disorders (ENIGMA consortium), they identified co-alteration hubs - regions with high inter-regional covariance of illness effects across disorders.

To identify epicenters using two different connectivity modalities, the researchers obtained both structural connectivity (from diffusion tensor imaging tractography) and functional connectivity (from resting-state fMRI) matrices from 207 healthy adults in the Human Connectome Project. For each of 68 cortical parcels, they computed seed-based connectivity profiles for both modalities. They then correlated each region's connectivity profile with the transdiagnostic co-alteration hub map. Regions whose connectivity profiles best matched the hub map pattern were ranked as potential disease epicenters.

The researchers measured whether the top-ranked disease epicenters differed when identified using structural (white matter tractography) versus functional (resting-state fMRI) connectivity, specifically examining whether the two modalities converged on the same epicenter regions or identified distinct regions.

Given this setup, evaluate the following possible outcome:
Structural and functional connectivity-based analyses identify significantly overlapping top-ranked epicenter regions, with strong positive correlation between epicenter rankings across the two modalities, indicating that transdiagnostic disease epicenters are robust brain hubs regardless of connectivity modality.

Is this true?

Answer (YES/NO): NO